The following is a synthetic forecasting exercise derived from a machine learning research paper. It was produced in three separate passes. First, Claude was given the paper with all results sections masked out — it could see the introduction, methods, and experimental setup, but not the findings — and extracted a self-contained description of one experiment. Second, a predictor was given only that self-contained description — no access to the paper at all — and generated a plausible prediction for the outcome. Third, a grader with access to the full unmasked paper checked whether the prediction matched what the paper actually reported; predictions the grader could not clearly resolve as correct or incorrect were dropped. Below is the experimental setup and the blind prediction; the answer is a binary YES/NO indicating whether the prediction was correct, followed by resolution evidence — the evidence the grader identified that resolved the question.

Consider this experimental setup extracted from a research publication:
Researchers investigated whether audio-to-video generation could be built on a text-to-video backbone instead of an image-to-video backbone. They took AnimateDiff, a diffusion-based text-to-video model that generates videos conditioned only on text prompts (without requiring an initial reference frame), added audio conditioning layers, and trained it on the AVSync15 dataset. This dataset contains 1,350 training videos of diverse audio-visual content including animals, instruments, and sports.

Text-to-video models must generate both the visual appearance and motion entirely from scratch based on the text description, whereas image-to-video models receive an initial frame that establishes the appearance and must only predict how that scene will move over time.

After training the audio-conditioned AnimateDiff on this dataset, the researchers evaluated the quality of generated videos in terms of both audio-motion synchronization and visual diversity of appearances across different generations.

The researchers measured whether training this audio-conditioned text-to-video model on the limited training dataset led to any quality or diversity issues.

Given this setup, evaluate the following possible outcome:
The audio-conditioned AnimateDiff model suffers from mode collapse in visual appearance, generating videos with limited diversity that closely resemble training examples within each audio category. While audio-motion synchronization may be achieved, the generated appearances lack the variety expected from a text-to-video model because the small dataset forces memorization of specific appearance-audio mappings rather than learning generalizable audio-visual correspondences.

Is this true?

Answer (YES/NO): YES